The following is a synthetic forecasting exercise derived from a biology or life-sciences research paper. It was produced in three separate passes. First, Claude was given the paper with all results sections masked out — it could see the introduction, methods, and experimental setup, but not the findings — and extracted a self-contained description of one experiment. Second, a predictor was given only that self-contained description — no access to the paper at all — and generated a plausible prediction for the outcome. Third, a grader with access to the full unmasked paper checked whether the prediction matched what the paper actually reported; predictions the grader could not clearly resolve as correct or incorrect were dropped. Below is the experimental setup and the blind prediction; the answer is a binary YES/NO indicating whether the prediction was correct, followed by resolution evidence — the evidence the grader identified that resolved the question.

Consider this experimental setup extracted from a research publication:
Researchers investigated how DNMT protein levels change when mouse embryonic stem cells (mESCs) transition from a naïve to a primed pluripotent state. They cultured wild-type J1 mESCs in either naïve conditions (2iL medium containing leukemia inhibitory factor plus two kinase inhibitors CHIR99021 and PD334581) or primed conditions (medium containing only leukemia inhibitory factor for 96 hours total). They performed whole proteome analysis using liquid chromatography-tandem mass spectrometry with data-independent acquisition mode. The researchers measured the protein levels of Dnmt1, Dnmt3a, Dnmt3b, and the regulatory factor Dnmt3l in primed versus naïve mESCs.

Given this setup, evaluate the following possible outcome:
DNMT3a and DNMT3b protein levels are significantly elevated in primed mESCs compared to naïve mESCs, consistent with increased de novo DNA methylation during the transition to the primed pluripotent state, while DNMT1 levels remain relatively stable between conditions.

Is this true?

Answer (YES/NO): NO